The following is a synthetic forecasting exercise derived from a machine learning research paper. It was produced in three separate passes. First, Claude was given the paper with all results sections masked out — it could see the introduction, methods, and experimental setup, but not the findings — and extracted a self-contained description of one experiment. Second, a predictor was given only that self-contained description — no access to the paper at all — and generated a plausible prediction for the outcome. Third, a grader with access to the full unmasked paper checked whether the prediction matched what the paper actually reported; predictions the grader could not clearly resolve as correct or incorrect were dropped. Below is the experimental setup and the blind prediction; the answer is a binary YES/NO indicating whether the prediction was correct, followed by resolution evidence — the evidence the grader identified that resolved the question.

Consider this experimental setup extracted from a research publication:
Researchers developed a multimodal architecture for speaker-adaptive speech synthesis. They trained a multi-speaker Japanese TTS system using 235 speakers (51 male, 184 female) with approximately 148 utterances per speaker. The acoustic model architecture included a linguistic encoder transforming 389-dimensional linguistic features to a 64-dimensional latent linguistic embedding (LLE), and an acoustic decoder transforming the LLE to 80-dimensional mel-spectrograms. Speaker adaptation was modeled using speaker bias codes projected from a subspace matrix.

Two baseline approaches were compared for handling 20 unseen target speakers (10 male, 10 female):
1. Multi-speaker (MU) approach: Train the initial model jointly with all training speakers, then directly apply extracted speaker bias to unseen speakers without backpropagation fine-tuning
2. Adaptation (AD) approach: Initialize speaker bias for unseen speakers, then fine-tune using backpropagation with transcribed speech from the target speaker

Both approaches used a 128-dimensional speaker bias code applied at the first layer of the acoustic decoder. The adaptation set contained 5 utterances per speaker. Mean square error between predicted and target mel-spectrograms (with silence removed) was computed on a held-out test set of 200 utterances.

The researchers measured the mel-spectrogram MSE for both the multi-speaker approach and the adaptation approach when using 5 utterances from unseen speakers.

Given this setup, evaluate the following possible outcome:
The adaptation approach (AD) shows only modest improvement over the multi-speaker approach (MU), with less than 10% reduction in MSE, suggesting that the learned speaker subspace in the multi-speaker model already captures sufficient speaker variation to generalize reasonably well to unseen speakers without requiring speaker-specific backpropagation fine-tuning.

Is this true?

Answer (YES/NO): NO